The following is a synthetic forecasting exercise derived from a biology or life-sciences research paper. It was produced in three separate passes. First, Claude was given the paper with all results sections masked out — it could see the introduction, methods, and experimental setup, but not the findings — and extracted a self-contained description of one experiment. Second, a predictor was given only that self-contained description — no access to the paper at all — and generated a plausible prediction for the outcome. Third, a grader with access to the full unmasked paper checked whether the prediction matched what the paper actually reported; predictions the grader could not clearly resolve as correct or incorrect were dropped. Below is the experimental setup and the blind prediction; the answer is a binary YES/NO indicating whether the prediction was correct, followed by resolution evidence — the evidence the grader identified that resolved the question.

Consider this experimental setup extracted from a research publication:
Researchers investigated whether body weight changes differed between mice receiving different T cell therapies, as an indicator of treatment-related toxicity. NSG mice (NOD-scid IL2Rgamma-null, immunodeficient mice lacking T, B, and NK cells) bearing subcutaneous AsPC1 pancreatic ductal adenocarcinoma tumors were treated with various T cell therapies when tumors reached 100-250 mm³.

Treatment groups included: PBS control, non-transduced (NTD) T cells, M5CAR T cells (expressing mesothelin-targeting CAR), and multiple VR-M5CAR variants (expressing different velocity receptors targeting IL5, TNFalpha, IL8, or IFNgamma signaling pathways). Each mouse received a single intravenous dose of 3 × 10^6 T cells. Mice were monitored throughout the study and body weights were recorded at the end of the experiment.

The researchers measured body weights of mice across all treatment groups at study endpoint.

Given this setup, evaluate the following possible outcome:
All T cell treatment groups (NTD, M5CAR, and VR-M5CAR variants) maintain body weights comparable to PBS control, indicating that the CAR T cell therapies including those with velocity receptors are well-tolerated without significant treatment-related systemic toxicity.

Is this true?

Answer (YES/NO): YES